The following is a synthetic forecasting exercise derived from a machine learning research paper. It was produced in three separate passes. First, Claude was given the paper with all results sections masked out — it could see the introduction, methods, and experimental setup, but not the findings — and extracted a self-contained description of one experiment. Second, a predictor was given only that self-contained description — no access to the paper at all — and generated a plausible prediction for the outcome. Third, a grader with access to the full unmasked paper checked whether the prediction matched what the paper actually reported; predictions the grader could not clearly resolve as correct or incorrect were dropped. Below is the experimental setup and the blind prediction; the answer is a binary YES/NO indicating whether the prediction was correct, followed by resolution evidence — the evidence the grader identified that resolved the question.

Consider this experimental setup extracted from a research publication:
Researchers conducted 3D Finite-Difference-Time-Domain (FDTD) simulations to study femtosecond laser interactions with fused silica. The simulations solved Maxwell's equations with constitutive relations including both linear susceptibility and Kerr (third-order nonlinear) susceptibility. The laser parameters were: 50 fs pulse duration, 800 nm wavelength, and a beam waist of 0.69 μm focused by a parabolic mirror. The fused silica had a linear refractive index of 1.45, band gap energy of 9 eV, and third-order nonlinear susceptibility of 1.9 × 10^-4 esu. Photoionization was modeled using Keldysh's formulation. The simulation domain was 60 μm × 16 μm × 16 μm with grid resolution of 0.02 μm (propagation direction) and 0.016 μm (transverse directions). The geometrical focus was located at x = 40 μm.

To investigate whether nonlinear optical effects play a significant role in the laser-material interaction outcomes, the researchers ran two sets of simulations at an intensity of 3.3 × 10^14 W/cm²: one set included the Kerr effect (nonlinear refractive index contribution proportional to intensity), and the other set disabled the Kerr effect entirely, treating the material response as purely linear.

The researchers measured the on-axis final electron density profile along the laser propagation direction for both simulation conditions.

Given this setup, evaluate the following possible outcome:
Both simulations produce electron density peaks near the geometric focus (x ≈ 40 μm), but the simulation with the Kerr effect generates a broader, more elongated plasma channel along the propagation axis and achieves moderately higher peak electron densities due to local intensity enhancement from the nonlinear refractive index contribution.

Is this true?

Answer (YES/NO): NO